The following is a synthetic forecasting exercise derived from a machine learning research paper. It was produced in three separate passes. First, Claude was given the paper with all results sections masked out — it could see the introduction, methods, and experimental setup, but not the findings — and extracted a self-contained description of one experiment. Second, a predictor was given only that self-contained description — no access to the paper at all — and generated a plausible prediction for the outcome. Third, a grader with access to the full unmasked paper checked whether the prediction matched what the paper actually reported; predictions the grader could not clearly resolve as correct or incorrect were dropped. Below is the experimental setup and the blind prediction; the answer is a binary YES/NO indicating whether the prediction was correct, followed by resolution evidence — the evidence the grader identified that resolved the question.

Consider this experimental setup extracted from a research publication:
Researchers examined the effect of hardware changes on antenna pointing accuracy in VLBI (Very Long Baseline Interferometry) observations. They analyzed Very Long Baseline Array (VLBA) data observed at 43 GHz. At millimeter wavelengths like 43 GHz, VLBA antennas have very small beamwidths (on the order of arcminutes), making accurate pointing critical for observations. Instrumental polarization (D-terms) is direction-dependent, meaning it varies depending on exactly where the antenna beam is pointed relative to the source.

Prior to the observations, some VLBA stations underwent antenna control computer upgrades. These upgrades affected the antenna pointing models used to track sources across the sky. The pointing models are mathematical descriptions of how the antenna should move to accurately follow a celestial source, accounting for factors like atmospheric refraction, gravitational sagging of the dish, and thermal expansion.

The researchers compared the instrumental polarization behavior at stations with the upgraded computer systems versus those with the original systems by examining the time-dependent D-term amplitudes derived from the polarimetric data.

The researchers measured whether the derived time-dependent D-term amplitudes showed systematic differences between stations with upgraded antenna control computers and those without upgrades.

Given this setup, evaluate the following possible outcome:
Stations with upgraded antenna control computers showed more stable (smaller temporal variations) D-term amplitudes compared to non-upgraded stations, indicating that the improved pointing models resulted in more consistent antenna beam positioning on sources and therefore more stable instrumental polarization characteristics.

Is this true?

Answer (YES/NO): NO